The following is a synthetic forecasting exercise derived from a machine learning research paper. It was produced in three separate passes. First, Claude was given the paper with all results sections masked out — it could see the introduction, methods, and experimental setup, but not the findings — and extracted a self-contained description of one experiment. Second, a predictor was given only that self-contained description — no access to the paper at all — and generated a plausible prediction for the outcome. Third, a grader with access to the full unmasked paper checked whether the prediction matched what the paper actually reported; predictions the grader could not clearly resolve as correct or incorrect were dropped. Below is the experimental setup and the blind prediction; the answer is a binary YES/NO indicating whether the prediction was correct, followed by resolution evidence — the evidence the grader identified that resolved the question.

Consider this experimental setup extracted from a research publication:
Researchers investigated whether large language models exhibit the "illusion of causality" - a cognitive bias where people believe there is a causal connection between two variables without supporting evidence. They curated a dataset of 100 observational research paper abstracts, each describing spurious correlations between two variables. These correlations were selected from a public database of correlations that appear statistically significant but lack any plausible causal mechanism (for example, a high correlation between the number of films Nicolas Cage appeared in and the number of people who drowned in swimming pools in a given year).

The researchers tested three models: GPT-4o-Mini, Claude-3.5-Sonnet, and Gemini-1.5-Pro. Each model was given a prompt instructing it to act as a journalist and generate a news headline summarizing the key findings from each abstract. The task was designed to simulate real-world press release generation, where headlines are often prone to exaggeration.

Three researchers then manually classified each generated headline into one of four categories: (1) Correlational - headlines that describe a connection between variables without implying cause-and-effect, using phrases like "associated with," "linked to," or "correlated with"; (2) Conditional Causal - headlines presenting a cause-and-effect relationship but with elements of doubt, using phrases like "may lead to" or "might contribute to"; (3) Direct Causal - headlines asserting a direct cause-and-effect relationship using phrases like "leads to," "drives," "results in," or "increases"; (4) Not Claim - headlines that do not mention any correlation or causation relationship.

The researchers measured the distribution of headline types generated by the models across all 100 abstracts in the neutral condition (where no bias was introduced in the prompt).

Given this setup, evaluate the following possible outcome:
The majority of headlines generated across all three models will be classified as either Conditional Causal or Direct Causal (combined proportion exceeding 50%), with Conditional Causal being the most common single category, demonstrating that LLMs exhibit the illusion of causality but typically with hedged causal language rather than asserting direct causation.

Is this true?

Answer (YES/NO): NO